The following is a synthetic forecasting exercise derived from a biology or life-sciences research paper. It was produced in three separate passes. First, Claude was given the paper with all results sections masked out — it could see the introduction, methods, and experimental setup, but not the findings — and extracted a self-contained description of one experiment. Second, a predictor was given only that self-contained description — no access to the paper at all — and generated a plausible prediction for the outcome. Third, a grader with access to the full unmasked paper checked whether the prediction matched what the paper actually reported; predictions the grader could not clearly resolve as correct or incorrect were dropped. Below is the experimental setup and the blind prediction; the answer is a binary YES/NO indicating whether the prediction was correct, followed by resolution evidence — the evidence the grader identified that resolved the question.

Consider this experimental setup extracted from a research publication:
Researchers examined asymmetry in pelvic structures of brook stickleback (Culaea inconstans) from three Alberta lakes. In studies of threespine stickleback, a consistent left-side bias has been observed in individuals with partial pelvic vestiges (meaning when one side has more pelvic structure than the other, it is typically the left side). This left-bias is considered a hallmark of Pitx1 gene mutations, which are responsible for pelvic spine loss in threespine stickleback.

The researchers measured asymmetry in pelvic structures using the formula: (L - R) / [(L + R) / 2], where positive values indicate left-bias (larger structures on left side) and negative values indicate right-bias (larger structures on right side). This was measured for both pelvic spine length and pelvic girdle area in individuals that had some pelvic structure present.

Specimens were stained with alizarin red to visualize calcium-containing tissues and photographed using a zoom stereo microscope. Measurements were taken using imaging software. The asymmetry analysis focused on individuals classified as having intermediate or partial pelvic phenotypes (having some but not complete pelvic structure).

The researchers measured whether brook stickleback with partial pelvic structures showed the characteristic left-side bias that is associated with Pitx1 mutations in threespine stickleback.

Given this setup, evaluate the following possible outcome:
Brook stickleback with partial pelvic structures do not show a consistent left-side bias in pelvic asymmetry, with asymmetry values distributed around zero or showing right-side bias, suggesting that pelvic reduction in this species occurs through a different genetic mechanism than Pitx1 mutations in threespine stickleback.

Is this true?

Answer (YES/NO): YES